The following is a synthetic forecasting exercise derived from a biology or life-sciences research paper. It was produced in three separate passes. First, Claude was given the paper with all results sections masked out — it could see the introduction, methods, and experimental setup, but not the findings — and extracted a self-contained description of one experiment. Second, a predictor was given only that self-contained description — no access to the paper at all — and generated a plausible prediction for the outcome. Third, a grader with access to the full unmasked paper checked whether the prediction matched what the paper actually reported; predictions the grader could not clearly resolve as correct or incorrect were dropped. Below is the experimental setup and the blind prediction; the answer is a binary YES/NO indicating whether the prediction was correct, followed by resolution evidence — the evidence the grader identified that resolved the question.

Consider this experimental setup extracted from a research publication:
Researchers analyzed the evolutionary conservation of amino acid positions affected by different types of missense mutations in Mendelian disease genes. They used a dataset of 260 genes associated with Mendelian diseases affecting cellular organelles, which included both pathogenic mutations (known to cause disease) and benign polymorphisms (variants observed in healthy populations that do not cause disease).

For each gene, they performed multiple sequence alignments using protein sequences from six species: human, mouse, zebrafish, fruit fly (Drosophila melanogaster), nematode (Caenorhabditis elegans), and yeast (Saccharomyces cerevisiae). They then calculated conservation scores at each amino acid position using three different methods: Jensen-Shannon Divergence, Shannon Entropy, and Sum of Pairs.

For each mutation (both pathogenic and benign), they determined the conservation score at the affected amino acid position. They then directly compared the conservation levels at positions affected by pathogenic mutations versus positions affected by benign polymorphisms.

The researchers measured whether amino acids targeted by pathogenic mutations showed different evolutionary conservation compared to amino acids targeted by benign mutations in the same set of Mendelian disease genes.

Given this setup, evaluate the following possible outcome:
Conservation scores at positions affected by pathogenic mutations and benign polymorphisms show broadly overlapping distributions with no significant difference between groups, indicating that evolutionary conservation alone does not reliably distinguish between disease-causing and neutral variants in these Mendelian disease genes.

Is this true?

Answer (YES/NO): NO